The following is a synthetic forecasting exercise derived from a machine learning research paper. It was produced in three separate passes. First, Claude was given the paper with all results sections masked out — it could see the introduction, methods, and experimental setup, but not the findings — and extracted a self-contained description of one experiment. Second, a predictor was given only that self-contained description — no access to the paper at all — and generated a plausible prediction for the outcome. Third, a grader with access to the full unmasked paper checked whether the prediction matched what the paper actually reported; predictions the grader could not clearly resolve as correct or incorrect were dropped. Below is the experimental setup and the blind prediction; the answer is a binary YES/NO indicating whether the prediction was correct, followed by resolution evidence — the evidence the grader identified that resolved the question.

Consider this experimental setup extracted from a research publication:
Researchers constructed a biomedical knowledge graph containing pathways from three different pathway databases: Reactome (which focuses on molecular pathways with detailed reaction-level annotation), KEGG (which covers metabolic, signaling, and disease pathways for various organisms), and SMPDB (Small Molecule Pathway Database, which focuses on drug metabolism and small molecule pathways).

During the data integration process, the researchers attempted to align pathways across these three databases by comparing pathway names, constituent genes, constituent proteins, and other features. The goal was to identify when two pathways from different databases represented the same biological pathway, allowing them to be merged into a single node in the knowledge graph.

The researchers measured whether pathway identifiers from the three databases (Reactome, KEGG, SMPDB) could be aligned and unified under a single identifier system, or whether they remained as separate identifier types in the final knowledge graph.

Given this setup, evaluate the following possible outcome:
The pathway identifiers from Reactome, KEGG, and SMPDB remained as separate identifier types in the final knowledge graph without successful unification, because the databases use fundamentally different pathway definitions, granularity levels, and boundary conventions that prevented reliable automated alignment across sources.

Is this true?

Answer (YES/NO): YES